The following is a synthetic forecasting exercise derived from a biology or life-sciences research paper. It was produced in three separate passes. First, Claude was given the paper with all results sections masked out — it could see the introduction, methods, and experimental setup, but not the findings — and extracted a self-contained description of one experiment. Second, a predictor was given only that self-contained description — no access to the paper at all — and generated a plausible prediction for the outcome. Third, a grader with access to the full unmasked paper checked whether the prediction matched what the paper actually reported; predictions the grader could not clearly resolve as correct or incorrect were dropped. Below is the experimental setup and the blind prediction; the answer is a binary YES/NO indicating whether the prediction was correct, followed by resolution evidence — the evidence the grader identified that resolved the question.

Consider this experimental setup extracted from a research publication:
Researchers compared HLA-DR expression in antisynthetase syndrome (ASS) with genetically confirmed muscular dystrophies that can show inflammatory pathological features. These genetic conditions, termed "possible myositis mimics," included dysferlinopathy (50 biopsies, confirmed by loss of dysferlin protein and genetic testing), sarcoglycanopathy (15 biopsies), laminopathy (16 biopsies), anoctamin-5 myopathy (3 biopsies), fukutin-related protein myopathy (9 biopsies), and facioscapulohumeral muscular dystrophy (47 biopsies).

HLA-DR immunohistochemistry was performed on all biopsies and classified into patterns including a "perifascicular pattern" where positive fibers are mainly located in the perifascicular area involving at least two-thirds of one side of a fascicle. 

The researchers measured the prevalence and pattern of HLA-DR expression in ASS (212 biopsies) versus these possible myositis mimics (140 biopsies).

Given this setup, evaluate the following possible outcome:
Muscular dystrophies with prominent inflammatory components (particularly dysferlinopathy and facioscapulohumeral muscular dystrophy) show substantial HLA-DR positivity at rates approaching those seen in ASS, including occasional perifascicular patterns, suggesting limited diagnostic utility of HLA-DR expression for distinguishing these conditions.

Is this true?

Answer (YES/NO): NO